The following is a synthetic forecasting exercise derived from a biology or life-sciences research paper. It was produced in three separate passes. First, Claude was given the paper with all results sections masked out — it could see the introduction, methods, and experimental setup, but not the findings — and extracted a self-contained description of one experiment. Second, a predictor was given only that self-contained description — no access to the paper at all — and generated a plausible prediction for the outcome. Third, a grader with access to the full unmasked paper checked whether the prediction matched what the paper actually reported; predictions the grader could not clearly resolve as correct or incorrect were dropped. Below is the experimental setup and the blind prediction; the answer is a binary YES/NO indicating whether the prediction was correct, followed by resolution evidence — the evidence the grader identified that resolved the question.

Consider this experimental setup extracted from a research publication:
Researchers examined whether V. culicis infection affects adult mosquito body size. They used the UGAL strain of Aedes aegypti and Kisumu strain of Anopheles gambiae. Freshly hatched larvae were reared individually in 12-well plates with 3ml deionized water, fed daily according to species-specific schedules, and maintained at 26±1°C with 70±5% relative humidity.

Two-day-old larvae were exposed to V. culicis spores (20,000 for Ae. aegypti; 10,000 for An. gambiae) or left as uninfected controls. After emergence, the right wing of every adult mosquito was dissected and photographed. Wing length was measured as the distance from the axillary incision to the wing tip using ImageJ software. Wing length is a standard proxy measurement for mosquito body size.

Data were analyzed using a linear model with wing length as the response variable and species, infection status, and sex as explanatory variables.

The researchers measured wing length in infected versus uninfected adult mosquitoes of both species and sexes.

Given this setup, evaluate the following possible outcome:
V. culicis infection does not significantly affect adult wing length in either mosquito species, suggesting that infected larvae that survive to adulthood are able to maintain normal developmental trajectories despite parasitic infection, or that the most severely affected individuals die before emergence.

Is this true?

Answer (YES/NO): NO